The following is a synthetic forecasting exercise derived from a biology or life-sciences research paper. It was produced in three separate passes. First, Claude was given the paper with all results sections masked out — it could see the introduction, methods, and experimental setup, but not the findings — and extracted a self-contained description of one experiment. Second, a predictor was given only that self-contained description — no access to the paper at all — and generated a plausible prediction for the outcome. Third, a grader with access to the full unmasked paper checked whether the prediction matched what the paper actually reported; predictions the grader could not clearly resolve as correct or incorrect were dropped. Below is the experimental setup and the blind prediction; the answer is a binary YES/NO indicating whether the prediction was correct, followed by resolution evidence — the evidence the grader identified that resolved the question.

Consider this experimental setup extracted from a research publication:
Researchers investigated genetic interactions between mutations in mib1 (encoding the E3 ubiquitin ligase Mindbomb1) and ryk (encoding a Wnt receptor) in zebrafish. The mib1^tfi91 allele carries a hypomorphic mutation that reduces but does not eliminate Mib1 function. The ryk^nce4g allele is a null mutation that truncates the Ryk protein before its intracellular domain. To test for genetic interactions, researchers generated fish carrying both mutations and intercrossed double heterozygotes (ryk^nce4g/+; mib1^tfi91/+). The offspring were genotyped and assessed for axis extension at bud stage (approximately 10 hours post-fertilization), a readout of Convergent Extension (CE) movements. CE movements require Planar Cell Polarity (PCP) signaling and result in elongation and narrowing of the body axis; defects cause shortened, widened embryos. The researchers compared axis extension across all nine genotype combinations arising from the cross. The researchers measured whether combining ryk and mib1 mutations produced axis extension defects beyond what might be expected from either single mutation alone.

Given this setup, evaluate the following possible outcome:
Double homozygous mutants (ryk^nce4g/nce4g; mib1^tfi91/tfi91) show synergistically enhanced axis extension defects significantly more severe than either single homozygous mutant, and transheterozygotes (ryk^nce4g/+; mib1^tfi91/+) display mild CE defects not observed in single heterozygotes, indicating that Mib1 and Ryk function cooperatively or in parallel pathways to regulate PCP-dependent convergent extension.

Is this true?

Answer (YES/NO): NO